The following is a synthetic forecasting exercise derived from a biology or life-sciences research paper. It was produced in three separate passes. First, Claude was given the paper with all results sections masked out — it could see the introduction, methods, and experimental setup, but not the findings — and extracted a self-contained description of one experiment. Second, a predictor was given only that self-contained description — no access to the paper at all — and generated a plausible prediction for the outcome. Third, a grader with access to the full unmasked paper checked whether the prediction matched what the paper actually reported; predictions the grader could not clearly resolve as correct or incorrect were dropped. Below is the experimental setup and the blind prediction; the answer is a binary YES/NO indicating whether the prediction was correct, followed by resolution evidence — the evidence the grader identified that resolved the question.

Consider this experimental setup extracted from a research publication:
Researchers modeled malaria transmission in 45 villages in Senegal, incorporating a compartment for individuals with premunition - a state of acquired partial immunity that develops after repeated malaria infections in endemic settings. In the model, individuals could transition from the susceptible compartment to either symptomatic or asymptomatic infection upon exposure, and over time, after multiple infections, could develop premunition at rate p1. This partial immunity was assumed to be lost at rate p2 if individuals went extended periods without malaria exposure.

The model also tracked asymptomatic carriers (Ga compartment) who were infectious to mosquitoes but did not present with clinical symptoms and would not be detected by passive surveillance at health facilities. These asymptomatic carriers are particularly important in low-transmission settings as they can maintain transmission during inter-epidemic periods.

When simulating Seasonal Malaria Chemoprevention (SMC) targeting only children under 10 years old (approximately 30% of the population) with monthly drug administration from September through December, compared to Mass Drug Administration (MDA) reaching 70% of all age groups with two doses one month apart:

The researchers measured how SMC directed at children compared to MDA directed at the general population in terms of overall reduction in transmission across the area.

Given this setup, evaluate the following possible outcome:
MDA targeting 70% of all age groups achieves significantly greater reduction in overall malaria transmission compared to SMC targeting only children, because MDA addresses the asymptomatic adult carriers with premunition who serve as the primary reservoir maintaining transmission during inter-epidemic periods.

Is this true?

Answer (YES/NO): YES